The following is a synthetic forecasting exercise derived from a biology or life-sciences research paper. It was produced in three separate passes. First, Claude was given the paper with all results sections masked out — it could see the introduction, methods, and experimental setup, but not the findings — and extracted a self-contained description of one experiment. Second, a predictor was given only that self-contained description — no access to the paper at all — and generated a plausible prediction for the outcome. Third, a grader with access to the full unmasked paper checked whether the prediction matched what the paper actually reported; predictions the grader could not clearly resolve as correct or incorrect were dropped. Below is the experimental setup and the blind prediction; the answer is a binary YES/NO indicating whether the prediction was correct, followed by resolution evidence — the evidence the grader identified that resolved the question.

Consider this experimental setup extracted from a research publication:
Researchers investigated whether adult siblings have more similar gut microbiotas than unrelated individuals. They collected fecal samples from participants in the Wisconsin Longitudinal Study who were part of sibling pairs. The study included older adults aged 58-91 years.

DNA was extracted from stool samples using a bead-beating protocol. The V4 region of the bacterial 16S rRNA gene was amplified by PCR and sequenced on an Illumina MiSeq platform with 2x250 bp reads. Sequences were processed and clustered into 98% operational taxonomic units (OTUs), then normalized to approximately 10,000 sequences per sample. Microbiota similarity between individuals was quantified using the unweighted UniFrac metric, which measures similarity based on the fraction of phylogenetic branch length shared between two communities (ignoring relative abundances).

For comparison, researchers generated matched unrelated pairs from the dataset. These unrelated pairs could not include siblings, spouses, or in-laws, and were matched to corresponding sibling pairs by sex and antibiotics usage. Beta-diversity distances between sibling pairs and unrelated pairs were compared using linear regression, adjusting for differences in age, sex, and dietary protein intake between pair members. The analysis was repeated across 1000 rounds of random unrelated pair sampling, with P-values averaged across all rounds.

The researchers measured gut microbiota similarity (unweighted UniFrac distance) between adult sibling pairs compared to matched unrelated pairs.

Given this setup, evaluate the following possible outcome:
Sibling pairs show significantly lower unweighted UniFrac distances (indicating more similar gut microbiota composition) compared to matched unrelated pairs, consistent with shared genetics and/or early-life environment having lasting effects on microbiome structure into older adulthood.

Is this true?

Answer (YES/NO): NO